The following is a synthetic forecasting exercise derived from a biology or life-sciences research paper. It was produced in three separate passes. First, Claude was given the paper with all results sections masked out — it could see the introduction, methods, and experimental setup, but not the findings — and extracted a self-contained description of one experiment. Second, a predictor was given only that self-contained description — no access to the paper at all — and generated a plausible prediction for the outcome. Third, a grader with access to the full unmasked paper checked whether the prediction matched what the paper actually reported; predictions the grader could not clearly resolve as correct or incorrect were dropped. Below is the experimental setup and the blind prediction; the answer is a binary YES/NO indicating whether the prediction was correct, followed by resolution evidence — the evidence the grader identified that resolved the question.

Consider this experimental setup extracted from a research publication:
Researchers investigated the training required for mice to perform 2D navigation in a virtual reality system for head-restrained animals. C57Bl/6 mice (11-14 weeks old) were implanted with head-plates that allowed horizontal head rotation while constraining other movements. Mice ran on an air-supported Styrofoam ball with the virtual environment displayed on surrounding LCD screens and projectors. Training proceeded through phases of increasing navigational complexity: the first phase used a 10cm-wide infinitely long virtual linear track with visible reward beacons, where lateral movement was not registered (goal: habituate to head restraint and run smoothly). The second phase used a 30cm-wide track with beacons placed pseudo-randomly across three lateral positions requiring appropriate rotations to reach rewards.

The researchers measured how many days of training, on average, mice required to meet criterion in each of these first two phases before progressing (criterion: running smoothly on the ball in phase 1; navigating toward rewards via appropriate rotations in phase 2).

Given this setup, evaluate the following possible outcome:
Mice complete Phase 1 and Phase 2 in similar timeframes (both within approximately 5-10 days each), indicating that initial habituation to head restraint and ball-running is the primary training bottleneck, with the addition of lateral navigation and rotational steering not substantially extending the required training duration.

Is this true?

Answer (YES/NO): NO